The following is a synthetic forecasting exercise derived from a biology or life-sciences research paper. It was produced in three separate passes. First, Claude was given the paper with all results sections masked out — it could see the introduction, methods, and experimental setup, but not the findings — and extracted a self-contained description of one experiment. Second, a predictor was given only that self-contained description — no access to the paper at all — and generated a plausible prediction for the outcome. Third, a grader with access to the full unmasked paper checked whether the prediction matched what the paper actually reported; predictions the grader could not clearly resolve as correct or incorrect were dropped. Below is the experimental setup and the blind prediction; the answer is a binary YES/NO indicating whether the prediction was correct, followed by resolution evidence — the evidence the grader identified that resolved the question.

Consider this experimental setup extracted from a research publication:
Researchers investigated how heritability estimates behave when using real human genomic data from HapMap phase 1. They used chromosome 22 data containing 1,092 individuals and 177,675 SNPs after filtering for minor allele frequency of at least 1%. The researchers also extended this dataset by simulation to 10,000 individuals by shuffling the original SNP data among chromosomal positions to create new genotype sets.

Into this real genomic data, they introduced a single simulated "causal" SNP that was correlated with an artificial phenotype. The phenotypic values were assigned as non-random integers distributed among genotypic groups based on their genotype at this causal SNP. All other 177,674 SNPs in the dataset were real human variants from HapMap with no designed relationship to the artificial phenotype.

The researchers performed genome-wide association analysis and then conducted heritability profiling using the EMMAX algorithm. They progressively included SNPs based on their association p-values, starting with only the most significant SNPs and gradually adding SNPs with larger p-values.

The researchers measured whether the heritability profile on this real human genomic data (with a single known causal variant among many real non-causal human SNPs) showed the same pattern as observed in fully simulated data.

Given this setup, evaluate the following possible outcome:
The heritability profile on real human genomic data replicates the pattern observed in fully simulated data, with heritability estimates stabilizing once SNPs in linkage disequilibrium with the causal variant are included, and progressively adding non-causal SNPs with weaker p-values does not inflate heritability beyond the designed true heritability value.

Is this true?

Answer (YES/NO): NO